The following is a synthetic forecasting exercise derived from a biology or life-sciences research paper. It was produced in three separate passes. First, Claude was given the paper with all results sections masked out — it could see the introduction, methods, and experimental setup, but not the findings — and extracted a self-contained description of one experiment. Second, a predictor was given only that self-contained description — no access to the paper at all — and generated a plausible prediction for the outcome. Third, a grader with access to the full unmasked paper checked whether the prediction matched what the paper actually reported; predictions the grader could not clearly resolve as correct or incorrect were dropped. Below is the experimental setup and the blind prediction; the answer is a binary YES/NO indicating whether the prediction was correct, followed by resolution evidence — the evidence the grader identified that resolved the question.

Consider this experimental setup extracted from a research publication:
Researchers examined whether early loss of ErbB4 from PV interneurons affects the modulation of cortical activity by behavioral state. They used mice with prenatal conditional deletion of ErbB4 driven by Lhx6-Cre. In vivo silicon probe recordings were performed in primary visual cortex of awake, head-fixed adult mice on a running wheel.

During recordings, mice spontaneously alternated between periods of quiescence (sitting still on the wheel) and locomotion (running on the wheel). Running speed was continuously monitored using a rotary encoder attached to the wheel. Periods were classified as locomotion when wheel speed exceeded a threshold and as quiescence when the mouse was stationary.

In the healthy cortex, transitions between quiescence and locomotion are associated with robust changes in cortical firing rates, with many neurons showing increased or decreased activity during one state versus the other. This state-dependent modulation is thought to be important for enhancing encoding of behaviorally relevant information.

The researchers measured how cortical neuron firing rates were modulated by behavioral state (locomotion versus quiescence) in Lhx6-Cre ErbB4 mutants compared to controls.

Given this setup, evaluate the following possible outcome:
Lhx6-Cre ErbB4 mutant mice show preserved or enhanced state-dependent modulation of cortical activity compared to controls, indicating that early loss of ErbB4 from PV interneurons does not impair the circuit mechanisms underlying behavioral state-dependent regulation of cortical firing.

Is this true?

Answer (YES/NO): NO